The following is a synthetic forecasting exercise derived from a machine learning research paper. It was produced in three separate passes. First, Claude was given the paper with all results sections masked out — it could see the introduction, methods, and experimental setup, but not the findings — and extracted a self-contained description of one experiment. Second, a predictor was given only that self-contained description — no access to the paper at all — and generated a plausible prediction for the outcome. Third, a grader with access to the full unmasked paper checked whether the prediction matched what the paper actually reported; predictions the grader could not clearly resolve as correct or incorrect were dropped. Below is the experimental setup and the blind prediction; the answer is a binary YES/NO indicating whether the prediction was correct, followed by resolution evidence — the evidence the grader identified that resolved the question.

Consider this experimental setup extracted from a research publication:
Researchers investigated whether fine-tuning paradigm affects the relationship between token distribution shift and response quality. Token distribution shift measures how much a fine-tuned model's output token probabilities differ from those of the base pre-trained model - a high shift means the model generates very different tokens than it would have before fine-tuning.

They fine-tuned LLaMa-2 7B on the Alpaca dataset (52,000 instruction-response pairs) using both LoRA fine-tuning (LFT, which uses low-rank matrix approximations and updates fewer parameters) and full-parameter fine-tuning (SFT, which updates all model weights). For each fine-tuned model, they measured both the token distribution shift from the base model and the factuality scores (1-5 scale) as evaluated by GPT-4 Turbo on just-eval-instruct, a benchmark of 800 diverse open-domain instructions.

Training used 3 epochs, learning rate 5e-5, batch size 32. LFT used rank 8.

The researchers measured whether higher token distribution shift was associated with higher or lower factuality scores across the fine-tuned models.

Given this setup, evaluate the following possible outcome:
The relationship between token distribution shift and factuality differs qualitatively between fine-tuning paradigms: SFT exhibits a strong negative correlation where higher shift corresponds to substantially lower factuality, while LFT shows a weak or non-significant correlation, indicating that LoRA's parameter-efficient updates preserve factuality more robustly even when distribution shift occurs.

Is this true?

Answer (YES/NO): YES